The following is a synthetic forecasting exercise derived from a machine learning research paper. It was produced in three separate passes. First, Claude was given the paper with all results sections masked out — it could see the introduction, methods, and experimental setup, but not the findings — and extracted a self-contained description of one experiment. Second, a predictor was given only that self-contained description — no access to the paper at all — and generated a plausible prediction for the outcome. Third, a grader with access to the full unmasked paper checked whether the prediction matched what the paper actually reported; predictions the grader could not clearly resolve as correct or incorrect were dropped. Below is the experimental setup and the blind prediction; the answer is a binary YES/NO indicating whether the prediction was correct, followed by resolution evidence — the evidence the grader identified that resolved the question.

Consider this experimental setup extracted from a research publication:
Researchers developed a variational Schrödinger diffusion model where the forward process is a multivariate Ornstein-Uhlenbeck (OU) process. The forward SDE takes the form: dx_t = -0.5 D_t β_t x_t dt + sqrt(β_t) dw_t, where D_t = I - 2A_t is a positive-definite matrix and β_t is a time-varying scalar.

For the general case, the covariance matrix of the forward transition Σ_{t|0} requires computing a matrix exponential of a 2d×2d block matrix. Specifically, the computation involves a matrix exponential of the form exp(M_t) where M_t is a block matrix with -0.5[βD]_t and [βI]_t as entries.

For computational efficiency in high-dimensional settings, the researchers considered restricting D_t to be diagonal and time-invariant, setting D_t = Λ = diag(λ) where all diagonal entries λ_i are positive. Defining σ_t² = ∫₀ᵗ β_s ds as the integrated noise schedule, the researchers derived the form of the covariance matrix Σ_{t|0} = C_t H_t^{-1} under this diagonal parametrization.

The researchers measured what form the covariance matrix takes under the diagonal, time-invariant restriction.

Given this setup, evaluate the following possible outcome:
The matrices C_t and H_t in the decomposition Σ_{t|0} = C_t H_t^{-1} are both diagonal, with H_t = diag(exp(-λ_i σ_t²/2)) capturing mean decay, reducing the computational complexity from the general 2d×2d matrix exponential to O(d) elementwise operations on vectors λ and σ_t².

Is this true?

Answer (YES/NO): NO